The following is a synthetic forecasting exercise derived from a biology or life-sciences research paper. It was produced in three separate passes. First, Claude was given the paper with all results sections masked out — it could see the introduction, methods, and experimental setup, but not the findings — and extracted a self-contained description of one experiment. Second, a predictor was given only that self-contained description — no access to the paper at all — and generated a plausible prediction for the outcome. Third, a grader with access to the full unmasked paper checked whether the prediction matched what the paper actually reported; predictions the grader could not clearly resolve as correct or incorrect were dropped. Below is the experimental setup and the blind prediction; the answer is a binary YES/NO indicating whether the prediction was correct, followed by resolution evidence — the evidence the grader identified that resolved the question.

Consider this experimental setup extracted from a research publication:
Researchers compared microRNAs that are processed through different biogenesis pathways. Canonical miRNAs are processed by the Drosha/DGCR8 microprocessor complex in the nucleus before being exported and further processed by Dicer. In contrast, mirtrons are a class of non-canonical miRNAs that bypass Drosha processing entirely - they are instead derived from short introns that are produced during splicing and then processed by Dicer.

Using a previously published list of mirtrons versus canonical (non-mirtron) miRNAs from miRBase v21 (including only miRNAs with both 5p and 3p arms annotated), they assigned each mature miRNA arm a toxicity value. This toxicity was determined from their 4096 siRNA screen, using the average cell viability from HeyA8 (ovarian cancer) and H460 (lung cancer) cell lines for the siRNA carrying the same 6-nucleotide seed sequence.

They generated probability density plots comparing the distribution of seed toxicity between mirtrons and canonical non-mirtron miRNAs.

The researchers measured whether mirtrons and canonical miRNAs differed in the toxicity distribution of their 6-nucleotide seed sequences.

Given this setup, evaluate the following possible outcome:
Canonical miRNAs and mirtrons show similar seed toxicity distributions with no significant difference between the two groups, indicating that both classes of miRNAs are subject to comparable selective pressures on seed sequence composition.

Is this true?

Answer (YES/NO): NO